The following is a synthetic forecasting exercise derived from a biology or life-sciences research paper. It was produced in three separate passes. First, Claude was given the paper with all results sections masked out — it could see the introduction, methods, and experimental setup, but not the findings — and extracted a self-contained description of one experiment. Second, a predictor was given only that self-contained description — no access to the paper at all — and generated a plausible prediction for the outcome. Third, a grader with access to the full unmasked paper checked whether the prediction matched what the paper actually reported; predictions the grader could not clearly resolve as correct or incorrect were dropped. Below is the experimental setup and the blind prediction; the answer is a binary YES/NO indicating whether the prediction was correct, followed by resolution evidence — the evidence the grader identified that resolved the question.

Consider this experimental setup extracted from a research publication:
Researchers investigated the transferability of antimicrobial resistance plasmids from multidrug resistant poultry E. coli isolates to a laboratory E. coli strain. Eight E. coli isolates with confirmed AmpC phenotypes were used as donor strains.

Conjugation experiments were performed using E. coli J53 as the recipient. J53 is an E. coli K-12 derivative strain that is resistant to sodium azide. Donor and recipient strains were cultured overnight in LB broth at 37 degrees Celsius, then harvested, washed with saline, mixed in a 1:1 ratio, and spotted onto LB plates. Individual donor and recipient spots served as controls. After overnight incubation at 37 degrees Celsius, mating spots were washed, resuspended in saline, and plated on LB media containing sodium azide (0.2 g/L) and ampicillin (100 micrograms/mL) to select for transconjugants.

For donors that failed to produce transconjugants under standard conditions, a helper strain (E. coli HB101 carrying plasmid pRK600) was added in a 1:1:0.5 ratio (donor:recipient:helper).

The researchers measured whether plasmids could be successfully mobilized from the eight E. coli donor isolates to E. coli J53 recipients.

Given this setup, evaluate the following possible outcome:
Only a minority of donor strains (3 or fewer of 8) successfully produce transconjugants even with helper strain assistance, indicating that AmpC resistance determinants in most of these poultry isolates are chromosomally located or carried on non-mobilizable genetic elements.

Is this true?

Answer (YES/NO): NO